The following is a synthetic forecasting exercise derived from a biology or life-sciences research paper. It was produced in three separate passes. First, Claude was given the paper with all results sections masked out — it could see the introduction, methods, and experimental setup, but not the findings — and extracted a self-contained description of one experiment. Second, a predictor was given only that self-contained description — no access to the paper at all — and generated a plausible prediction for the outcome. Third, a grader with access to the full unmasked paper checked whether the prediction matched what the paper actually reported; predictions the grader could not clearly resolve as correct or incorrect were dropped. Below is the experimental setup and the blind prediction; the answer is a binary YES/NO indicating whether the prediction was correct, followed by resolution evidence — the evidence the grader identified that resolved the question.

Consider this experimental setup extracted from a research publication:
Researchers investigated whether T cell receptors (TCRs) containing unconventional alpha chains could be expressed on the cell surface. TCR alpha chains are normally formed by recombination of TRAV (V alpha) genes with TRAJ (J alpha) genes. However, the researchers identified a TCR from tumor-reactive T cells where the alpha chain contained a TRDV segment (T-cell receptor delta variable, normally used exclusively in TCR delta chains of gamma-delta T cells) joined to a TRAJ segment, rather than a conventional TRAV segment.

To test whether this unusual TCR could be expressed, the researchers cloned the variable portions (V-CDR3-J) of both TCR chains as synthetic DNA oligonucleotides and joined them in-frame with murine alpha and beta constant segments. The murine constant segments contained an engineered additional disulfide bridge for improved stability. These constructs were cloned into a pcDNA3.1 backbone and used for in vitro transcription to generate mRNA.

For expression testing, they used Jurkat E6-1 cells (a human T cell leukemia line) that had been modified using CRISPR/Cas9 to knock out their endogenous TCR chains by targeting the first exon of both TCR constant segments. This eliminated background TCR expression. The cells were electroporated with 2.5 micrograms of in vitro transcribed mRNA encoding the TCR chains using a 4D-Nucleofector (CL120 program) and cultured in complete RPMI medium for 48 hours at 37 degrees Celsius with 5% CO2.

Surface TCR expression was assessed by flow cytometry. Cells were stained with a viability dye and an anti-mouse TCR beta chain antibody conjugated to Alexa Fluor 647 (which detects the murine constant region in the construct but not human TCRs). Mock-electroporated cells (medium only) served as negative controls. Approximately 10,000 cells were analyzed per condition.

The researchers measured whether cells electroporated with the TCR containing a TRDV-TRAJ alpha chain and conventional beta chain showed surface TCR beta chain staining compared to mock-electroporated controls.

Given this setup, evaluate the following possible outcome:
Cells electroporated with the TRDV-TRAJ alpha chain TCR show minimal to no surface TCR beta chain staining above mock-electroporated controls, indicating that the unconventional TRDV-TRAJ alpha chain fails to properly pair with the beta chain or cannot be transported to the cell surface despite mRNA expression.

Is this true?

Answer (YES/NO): NO